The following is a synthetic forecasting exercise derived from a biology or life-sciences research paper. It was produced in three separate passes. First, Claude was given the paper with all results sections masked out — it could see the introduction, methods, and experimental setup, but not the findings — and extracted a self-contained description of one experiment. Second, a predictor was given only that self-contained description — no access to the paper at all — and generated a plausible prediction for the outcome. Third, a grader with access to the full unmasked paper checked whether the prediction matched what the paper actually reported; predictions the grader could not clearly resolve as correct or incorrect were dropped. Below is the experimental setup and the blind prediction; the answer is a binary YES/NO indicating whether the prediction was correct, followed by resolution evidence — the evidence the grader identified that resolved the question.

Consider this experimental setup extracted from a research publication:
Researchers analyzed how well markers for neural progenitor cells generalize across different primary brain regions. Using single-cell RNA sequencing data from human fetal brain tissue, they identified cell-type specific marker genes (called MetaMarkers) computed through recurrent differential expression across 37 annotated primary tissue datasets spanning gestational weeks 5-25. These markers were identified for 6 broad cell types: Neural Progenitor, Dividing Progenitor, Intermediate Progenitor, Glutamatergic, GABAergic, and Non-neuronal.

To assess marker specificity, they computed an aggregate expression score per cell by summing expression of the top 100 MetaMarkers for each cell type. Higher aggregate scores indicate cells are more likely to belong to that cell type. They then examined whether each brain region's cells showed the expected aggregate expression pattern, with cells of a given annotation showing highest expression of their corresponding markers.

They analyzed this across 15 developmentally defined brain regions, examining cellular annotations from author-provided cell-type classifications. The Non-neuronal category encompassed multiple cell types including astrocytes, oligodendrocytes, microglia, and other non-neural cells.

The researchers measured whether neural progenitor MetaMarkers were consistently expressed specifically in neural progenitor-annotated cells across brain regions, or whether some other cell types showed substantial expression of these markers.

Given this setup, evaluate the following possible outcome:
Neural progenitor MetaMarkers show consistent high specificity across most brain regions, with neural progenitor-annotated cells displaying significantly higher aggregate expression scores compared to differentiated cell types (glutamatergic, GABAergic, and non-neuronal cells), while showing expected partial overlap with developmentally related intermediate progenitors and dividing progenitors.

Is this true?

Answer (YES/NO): NO